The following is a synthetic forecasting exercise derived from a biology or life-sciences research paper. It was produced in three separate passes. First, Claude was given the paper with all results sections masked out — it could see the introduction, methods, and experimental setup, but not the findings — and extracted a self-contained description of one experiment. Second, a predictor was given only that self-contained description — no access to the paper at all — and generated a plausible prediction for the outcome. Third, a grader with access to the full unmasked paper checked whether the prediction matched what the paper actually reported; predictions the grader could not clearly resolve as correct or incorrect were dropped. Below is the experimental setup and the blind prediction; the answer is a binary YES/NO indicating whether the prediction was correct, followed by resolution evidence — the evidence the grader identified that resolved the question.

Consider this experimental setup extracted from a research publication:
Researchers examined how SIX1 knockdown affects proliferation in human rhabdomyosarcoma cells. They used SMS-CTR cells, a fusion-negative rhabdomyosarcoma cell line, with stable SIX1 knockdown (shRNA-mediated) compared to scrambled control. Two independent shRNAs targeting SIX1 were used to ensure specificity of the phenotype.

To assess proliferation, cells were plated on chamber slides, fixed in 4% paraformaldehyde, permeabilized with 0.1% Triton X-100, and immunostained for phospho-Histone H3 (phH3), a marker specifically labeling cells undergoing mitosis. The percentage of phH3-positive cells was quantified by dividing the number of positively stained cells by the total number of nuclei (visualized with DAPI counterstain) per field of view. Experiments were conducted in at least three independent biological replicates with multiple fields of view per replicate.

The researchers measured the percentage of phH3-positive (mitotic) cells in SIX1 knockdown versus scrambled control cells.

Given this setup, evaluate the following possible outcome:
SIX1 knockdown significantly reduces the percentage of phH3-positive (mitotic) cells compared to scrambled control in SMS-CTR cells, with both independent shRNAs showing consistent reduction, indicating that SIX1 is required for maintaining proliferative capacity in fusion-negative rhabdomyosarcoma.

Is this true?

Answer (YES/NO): YES